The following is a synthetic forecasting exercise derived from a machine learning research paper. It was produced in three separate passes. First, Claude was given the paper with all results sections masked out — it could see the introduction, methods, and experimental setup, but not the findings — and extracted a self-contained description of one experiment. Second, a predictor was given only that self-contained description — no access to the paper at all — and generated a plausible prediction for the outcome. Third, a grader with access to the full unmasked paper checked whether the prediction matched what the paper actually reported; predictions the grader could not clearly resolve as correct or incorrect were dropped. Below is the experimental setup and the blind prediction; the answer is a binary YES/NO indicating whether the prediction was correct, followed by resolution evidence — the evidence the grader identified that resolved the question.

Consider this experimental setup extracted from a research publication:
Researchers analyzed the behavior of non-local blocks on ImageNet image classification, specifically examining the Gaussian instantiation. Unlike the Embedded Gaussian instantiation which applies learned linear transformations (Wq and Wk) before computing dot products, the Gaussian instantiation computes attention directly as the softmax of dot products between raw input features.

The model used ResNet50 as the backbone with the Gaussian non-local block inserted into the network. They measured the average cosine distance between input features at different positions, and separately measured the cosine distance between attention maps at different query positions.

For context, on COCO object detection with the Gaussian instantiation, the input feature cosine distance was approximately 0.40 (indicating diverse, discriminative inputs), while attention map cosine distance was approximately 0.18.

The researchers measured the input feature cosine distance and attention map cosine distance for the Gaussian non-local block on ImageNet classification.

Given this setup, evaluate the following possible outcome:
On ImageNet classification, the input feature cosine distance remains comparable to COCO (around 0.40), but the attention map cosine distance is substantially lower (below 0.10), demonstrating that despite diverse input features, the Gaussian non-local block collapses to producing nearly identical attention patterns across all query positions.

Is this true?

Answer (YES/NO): NO